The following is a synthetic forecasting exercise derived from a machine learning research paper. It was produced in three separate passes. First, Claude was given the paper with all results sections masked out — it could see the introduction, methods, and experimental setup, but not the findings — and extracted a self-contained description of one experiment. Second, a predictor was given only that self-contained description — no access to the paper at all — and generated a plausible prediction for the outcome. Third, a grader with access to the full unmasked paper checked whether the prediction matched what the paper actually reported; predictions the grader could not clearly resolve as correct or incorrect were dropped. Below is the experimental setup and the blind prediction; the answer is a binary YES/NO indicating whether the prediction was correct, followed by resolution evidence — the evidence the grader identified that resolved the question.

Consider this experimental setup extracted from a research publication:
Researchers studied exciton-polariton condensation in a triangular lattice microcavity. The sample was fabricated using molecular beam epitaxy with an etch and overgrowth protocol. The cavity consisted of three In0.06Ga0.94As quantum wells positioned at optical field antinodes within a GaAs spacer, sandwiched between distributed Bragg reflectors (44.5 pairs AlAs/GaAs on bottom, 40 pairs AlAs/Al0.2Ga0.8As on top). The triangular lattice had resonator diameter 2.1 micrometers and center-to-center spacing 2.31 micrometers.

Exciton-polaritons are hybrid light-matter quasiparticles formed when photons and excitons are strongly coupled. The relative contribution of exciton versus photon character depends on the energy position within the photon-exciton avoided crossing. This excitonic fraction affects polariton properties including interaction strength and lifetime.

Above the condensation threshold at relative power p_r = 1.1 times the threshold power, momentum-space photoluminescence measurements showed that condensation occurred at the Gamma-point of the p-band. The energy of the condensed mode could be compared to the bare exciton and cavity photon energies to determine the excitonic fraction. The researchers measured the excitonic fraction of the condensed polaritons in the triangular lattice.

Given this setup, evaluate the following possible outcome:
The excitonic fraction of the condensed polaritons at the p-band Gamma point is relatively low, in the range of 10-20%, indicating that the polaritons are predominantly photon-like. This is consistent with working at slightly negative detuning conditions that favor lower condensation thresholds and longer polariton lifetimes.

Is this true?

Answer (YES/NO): NO